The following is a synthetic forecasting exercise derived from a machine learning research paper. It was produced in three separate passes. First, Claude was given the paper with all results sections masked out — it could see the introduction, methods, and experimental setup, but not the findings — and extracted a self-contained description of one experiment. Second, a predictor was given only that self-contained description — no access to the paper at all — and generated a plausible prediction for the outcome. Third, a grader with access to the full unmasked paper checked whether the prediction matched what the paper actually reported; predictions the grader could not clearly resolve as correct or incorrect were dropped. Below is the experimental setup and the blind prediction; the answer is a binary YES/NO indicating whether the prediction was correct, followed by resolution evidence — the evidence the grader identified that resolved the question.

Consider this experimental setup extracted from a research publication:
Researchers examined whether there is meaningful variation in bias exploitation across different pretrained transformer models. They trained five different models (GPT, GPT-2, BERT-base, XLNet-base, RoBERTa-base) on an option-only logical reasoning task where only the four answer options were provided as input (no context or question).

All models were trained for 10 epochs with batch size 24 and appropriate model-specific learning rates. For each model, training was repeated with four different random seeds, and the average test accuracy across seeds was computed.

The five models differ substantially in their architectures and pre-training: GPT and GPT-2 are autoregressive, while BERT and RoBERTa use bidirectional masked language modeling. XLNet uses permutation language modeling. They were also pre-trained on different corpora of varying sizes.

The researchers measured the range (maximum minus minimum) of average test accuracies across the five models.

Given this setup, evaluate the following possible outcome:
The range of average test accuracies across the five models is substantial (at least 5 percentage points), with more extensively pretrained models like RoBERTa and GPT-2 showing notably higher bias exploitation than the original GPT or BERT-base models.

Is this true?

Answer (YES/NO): NO